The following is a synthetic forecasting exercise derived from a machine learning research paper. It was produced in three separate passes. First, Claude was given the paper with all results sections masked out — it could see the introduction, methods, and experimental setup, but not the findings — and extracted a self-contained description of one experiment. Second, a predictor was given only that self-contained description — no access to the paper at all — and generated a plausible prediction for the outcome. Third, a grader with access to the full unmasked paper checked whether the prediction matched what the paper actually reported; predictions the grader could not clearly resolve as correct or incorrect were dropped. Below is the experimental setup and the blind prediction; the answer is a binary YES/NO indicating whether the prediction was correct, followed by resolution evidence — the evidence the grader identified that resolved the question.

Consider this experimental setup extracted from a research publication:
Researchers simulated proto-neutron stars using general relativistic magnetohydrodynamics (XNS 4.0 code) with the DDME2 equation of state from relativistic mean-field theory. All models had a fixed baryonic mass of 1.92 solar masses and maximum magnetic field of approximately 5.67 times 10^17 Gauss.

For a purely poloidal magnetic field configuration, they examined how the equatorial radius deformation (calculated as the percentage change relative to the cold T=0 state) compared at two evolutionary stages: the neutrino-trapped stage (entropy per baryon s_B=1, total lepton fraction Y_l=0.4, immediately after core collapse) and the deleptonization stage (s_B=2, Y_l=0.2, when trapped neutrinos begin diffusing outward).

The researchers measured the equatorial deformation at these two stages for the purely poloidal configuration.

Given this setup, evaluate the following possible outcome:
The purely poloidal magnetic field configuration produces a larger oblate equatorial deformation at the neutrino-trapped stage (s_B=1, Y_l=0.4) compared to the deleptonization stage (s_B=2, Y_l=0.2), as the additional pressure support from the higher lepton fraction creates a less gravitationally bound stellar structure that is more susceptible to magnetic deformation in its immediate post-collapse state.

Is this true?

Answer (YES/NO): NO